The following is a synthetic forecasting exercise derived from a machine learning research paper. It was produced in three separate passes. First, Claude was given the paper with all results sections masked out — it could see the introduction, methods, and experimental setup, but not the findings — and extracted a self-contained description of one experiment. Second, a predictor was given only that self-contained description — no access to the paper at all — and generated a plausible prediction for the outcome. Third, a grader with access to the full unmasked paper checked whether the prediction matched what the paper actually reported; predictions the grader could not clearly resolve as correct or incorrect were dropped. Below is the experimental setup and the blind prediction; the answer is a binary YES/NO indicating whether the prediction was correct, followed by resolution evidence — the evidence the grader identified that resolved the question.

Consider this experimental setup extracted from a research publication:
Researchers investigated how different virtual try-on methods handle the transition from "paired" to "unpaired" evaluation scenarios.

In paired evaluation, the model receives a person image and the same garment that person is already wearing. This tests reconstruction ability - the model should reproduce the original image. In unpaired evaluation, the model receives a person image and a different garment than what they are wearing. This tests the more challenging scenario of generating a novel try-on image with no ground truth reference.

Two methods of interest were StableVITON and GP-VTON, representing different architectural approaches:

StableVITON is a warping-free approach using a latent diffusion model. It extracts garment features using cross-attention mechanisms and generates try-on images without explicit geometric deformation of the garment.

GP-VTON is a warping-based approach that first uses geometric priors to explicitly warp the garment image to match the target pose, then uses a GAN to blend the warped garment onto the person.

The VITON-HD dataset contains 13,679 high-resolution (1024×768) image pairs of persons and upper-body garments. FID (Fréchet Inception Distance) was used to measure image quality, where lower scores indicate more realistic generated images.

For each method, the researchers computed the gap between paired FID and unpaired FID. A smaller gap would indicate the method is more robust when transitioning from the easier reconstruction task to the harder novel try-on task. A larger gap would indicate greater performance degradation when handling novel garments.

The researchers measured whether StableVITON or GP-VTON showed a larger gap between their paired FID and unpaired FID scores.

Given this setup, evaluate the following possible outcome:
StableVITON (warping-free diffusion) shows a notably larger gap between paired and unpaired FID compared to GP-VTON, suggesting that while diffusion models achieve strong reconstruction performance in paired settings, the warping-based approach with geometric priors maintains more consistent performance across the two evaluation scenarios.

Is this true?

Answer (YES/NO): YES